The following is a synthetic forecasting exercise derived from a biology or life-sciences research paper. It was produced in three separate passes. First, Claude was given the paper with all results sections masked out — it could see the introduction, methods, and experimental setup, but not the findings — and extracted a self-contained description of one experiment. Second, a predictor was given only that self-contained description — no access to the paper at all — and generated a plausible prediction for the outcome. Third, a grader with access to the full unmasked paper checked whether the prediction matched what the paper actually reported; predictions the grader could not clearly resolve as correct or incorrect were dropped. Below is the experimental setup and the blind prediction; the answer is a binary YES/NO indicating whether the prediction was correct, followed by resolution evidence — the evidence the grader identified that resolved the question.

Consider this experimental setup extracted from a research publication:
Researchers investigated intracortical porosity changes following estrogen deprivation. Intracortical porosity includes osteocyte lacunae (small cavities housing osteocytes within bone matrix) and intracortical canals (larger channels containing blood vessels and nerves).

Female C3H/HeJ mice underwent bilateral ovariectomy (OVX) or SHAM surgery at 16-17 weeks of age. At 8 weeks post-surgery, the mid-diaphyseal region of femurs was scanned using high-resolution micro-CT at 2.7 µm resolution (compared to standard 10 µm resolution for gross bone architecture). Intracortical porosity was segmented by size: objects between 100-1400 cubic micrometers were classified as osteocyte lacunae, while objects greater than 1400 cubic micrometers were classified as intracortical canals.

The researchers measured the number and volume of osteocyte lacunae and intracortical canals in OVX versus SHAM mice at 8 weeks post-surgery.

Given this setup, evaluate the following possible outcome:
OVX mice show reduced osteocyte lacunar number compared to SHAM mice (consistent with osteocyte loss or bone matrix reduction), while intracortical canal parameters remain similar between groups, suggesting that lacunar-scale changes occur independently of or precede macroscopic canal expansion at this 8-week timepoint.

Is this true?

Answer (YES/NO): NO